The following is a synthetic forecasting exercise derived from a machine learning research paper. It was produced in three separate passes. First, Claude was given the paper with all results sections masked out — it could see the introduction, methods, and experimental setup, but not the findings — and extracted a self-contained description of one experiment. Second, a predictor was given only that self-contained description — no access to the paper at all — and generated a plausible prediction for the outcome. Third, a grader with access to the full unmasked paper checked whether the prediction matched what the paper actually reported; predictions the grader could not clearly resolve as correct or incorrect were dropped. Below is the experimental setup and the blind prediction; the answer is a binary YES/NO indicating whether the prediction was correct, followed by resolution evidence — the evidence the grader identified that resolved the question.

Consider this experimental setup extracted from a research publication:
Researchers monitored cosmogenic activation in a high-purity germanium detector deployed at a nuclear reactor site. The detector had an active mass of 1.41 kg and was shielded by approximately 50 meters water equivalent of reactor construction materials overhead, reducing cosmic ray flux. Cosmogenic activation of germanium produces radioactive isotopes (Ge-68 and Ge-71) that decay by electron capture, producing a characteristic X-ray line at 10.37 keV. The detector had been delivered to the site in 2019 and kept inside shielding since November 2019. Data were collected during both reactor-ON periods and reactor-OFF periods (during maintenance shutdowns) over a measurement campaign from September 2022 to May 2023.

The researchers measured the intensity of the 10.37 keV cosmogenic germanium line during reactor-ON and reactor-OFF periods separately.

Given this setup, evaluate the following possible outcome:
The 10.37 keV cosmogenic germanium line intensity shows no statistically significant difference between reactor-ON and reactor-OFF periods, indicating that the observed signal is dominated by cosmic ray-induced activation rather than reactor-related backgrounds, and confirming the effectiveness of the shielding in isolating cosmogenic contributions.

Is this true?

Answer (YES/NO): YES